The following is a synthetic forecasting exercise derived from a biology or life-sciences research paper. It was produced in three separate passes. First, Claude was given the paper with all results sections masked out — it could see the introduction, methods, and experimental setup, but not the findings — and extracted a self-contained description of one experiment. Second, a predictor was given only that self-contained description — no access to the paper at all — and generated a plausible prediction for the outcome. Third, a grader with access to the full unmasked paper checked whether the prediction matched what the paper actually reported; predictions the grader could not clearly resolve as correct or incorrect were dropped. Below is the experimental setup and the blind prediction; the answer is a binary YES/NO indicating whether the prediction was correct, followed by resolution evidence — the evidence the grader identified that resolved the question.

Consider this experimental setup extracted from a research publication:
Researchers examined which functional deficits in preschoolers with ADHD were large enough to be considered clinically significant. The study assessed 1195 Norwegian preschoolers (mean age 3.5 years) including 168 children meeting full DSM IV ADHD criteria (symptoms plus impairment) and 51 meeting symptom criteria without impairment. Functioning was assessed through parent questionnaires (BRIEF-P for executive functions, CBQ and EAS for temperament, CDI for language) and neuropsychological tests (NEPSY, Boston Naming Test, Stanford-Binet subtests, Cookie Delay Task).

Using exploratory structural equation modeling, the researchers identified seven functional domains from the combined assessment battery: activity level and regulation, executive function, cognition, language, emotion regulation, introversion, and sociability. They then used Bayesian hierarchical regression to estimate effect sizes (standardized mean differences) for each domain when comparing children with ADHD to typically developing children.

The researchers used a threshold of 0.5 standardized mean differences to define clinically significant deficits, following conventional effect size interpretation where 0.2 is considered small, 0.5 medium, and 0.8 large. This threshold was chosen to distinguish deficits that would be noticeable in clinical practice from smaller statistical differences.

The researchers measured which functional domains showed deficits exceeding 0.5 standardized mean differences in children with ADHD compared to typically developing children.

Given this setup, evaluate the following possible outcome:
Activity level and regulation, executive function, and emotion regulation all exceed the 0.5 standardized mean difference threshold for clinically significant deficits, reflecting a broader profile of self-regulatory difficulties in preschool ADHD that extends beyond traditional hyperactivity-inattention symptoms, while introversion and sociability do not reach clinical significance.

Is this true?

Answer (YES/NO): NO